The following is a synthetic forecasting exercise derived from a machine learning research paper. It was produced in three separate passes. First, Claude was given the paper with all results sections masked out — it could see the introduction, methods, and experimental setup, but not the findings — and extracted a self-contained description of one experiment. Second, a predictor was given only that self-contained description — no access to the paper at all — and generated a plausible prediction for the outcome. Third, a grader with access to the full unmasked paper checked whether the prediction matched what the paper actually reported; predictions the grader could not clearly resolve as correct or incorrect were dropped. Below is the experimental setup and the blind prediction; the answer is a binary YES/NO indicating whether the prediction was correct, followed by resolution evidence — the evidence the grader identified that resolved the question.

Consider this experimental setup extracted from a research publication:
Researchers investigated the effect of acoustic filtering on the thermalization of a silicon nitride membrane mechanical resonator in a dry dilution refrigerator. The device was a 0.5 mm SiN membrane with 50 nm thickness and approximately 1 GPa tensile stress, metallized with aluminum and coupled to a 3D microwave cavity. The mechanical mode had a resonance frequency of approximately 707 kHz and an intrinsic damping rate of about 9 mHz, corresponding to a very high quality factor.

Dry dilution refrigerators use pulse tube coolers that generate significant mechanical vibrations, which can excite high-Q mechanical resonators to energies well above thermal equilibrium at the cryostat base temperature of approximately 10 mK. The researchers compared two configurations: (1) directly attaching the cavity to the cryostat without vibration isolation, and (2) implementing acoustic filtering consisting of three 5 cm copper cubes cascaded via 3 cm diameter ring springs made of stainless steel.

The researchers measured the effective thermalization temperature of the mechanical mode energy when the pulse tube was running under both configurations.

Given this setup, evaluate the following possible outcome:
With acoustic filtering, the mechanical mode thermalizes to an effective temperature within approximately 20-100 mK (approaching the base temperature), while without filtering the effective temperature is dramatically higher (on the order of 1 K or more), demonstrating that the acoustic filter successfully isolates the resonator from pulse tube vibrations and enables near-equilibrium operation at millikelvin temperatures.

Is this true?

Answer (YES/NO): NO